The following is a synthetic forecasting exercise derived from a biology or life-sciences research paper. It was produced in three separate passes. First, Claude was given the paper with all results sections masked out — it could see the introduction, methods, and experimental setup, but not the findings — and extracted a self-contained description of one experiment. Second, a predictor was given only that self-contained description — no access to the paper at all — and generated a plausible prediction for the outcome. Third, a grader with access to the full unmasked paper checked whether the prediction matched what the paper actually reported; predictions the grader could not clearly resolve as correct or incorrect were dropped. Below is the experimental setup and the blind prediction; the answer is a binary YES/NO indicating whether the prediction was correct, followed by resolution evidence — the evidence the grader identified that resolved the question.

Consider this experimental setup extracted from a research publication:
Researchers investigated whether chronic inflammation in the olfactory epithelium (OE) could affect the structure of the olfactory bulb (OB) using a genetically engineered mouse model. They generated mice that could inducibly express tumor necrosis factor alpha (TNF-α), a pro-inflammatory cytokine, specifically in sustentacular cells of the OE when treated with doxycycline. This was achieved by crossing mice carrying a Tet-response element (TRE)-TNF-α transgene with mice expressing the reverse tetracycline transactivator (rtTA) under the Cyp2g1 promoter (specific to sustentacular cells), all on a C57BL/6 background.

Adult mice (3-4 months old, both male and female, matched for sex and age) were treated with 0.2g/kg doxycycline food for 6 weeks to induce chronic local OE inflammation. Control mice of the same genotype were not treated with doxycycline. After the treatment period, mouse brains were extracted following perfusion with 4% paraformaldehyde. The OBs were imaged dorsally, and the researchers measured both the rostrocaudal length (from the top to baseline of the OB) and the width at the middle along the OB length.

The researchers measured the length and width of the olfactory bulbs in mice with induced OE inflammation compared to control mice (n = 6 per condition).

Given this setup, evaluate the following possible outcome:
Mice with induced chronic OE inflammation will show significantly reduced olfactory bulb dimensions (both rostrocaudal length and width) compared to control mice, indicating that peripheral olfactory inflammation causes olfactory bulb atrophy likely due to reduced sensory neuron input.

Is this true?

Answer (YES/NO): YES